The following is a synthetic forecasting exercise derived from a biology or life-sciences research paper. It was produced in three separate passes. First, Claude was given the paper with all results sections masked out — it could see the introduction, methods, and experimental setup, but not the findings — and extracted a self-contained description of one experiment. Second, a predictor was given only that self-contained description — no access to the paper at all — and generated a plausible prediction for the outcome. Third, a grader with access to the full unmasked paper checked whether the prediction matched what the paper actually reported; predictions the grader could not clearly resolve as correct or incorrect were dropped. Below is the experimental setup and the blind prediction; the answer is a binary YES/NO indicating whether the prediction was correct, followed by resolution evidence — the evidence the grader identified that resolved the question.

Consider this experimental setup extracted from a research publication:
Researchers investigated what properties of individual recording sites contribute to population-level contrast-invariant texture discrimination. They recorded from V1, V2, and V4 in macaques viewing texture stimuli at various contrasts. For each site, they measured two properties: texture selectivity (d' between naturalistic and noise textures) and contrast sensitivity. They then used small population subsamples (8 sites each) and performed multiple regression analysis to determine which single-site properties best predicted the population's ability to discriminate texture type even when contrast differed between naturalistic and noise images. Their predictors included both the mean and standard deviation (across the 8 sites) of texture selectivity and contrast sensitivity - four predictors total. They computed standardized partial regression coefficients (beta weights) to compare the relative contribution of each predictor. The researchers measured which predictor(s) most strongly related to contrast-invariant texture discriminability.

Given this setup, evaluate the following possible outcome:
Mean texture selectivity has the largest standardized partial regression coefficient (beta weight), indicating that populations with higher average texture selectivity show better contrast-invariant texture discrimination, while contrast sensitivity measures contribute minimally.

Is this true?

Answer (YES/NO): NO